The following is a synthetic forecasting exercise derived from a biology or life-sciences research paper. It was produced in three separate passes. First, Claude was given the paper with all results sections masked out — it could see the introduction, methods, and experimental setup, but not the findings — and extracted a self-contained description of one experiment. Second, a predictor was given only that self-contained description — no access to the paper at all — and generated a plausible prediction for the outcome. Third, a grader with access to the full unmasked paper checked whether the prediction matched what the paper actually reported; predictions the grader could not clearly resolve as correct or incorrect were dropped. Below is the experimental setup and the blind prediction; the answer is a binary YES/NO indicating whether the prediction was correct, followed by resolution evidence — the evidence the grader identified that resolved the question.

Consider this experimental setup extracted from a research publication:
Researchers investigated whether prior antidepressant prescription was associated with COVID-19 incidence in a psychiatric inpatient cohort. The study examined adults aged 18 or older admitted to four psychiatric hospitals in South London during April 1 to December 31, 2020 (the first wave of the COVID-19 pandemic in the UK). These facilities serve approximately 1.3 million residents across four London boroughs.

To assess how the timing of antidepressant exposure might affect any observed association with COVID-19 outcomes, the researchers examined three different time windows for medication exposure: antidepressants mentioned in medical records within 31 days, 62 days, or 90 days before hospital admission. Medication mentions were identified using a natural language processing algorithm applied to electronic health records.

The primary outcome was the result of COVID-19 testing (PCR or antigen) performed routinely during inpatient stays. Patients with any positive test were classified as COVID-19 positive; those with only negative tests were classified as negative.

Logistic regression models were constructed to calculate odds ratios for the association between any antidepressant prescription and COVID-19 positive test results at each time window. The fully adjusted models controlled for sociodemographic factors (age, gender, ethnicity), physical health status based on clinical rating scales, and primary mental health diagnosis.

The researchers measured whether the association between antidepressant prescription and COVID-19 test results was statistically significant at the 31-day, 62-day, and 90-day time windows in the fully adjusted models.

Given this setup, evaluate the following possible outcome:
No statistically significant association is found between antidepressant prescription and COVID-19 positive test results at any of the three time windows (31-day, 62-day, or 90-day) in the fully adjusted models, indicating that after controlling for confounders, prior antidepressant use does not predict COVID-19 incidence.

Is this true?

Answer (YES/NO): NO